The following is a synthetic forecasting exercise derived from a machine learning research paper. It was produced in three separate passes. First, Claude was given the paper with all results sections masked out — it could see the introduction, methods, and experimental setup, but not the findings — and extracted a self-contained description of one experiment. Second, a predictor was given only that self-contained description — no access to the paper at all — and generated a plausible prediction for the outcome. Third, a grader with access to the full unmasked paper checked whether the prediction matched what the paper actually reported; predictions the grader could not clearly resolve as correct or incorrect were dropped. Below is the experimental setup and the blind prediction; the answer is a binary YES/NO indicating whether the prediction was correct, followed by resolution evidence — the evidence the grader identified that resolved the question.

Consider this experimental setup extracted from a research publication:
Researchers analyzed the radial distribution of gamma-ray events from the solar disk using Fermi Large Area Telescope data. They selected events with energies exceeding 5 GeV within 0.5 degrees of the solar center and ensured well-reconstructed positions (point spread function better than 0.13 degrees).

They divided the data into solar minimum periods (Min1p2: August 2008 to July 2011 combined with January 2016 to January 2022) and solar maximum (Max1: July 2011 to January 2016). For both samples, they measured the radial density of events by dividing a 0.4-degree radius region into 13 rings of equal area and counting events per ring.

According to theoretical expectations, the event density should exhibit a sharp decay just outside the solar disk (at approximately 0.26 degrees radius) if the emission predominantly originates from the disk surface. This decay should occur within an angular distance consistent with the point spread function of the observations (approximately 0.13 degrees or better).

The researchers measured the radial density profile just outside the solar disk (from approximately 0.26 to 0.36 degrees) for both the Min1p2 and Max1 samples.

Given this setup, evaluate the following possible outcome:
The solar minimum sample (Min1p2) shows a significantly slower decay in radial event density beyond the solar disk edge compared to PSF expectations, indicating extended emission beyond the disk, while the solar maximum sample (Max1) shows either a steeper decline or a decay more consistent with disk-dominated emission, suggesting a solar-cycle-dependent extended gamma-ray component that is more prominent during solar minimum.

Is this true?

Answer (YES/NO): NO